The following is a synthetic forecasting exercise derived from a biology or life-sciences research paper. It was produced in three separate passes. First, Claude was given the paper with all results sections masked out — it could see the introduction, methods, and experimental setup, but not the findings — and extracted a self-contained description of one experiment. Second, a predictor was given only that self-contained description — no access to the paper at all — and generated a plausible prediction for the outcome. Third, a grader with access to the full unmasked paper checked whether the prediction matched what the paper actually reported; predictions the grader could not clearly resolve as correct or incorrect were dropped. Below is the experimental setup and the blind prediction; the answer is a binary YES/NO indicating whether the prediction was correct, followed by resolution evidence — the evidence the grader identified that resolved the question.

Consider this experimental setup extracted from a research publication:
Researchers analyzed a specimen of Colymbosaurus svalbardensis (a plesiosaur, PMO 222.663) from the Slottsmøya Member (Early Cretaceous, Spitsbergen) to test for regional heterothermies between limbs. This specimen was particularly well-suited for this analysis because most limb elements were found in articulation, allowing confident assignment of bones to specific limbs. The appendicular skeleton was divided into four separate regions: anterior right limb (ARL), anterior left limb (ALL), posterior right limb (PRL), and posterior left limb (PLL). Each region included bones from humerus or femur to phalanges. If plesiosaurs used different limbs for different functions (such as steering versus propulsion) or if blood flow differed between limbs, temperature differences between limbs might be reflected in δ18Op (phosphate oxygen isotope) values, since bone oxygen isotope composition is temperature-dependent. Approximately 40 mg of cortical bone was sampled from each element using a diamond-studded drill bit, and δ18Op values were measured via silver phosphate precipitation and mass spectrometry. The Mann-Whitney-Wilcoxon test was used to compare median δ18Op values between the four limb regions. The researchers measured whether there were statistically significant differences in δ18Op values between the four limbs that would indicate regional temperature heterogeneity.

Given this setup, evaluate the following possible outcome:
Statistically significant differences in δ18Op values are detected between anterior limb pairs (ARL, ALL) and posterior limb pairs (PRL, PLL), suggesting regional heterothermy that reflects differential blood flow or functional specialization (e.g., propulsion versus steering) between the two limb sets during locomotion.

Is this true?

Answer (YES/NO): NO